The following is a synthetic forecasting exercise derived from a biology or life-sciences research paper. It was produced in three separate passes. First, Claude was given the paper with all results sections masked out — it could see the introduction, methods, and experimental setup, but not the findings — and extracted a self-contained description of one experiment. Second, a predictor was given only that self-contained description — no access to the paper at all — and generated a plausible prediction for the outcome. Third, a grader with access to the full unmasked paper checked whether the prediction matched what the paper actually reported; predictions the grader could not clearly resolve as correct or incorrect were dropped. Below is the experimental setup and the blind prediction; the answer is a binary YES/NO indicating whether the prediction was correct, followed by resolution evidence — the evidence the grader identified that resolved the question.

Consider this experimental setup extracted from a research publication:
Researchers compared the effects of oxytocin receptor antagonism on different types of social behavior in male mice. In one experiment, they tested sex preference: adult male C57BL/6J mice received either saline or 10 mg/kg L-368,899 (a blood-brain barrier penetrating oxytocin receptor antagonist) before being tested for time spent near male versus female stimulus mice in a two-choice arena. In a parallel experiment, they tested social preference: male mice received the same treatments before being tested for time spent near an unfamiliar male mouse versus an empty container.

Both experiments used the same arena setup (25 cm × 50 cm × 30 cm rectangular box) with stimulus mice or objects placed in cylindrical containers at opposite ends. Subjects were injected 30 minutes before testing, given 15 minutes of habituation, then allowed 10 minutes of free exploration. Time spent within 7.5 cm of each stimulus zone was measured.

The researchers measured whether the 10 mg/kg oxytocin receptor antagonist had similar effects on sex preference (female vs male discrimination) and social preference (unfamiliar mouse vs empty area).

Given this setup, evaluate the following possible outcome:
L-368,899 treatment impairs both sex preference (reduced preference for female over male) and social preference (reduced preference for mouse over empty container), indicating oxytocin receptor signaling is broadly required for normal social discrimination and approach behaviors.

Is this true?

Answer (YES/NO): NO